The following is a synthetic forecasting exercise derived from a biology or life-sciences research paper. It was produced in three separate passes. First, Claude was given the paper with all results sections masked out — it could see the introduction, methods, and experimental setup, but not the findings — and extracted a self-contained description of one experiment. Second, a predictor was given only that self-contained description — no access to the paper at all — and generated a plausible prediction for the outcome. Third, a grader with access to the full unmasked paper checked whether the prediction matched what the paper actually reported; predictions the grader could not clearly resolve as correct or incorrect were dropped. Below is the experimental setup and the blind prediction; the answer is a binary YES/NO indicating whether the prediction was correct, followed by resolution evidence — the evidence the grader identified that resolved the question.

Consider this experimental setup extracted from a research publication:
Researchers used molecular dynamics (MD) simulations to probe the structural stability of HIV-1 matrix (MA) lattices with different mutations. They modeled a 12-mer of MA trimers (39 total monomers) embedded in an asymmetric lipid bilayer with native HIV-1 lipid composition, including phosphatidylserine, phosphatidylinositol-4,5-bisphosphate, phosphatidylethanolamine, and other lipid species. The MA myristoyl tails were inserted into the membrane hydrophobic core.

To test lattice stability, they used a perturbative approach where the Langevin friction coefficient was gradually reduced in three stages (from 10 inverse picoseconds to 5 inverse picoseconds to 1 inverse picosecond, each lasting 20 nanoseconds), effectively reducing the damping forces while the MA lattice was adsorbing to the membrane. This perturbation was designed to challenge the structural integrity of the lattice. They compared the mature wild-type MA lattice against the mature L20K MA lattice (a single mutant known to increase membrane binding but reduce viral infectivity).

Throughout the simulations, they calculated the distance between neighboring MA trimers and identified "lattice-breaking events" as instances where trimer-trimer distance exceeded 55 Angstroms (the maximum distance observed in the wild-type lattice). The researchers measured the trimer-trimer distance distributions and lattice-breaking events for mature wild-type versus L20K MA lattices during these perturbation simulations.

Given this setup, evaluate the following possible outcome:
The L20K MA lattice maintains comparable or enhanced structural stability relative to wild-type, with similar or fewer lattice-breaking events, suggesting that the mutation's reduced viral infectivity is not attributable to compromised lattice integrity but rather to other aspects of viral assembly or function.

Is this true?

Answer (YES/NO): YES